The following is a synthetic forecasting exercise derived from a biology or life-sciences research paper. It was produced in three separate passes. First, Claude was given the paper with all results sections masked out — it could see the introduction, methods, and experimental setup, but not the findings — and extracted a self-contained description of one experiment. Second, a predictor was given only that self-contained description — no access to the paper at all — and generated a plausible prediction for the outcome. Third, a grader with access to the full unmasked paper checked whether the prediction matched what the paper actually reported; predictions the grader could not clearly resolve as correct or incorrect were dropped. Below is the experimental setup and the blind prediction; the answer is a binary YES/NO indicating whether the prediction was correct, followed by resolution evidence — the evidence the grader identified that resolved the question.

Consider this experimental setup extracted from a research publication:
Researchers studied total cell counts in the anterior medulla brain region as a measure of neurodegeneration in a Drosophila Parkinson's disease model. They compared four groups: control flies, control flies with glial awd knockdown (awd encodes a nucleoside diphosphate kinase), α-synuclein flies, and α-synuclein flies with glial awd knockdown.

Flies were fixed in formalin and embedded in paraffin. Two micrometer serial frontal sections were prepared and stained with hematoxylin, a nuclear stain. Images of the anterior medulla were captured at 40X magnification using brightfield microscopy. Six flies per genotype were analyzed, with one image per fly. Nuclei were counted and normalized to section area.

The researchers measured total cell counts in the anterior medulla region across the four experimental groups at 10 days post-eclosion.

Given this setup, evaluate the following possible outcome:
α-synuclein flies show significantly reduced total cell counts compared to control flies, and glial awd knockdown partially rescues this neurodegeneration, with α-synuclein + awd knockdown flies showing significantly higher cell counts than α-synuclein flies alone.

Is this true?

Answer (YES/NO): YES